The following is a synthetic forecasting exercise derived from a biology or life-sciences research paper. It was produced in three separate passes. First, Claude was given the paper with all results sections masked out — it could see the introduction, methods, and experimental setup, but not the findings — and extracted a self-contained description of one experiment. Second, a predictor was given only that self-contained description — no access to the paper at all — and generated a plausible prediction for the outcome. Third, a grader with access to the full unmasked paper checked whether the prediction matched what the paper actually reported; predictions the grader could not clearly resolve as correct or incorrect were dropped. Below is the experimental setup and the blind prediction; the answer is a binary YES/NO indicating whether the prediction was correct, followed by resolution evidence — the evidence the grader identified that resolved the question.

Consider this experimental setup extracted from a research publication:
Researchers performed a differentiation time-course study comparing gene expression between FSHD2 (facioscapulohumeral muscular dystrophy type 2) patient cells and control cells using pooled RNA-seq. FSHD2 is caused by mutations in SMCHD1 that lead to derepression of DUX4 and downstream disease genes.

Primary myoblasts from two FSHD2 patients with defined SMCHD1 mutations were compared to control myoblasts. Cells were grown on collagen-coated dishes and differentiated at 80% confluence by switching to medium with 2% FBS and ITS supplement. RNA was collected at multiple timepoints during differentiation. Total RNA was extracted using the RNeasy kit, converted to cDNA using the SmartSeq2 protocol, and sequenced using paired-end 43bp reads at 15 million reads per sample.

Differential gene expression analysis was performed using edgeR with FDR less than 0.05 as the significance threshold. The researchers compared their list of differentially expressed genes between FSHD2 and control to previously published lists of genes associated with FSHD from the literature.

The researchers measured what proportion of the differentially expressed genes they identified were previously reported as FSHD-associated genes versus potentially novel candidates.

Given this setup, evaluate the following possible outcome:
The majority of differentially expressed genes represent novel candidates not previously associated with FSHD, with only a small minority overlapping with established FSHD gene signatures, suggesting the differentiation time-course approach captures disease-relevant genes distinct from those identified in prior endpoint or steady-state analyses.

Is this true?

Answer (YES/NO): NO